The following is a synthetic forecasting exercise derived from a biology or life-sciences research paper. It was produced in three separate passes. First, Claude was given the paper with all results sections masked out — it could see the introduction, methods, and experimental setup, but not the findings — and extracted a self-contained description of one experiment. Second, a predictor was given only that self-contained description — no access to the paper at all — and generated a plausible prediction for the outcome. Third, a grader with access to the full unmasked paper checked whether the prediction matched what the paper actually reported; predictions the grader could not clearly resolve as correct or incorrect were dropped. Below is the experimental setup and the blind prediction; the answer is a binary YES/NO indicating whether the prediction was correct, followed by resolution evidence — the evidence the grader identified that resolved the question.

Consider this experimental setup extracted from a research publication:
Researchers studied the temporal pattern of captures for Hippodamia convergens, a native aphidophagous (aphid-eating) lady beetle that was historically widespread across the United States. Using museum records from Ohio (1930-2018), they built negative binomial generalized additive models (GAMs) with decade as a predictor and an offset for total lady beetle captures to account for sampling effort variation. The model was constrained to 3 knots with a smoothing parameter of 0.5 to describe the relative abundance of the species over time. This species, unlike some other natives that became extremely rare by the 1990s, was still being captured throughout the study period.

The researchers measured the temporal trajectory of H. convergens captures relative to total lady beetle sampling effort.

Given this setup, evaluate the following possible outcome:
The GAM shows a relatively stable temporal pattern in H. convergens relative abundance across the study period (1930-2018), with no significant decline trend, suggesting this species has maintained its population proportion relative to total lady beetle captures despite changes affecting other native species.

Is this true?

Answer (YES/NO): NO